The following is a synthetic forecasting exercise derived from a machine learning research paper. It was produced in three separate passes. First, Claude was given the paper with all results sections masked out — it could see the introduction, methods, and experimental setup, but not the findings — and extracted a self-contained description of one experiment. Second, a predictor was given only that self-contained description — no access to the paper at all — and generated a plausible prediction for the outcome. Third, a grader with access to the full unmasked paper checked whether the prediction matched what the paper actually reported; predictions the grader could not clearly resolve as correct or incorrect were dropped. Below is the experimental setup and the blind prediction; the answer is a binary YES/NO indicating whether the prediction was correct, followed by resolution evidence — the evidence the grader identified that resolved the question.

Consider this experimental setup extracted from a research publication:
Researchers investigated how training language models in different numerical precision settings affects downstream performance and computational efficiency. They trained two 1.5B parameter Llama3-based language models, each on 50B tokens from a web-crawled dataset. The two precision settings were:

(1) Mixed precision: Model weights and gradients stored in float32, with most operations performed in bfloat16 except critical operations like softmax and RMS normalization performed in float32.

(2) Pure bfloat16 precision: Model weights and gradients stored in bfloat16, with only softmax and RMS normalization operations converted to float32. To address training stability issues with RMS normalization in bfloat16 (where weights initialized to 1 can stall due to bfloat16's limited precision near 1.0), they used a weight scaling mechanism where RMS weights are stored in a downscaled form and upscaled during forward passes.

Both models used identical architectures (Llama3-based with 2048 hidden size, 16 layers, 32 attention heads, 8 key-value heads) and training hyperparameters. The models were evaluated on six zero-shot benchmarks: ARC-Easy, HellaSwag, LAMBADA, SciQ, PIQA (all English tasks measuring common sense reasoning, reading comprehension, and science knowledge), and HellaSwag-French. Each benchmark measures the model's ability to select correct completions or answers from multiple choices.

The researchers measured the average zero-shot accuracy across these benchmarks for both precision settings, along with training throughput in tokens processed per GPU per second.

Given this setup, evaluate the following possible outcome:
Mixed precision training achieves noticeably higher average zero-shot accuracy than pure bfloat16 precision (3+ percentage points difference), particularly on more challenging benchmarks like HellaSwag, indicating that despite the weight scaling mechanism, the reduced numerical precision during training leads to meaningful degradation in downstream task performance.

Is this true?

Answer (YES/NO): NO